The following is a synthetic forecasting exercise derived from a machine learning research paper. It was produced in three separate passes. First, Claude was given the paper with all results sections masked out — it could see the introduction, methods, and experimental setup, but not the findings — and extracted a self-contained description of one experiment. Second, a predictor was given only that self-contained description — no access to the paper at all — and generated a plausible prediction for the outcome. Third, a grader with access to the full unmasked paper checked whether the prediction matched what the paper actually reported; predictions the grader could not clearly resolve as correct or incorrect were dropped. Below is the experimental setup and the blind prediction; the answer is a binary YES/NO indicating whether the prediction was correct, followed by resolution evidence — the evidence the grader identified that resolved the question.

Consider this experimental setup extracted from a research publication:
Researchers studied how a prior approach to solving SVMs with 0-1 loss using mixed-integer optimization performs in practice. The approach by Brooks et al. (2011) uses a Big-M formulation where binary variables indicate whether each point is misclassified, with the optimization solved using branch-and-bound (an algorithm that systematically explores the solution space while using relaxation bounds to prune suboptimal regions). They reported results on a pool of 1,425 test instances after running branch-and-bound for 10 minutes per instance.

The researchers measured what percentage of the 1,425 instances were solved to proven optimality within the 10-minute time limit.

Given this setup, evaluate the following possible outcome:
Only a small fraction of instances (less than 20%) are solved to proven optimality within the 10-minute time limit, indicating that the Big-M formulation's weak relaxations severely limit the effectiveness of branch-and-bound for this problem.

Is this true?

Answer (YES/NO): NO